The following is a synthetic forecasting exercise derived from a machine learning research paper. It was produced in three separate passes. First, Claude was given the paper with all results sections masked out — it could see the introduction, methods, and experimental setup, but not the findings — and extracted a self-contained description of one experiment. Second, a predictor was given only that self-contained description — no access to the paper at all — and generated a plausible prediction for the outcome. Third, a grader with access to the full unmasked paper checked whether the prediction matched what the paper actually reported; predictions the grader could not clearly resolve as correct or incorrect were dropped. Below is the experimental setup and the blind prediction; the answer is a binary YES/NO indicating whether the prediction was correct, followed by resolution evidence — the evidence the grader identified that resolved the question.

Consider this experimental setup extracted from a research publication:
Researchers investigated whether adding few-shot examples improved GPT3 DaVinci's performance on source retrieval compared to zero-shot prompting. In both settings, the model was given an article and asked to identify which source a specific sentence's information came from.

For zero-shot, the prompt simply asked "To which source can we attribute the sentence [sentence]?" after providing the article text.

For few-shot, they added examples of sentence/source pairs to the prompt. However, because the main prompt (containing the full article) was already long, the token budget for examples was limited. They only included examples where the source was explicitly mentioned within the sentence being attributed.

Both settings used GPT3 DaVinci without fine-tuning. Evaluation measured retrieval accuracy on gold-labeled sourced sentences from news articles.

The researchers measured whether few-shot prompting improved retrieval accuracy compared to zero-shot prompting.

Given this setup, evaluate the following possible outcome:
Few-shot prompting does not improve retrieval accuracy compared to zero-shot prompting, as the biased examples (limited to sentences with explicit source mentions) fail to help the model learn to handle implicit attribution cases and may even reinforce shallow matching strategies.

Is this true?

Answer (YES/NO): NO